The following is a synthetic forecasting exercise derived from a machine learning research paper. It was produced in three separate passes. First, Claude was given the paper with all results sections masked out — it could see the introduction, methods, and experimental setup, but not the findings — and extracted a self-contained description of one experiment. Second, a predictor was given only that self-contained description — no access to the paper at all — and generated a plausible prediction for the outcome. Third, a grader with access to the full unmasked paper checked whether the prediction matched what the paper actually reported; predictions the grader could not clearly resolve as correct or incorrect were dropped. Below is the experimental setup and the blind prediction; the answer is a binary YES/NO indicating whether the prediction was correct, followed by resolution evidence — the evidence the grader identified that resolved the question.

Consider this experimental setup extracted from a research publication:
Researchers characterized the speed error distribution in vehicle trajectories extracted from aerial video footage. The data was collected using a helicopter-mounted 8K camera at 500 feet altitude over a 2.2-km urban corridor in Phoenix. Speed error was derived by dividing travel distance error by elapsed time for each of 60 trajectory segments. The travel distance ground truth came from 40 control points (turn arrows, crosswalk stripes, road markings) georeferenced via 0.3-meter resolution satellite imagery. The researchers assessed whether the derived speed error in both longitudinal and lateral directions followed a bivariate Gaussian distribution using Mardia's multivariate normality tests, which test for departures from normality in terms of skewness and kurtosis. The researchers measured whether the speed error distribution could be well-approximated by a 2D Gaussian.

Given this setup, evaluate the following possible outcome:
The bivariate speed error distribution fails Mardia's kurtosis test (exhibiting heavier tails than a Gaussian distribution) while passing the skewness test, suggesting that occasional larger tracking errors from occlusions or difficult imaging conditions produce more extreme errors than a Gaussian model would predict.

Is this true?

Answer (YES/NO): NO